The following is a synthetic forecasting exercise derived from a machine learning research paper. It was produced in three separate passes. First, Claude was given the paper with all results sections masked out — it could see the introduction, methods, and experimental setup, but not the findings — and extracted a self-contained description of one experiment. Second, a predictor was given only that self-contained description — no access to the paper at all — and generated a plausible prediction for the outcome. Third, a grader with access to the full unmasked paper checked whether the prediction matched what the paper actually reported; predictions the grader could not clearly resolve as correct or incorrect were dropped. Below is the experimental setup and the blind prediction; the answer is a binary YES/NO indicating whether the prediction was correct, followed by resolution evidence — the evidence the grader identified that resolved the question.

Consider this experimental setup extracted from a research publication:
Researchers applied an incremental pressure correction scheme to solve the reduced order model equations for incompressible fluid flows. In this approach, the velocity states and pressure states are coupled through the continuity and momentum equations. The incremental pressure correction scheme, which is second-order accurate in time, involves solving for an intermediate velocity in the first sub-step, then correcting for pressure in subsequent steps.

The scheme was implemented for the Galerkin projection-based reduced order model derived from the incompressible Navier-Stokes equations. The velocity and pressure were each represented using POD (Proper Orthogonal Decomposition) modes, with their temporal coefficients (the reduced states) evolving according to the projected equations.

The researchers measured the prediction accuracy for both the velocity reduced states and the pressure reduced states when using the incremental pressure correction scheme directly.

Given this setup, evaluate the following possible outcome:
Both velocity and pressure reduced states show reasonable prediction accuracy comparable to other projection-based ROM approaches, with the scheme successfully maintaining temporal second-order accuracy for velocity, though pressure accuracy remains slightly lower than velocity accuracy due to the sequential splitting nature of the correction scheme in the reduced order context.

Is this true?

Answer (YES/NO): NO